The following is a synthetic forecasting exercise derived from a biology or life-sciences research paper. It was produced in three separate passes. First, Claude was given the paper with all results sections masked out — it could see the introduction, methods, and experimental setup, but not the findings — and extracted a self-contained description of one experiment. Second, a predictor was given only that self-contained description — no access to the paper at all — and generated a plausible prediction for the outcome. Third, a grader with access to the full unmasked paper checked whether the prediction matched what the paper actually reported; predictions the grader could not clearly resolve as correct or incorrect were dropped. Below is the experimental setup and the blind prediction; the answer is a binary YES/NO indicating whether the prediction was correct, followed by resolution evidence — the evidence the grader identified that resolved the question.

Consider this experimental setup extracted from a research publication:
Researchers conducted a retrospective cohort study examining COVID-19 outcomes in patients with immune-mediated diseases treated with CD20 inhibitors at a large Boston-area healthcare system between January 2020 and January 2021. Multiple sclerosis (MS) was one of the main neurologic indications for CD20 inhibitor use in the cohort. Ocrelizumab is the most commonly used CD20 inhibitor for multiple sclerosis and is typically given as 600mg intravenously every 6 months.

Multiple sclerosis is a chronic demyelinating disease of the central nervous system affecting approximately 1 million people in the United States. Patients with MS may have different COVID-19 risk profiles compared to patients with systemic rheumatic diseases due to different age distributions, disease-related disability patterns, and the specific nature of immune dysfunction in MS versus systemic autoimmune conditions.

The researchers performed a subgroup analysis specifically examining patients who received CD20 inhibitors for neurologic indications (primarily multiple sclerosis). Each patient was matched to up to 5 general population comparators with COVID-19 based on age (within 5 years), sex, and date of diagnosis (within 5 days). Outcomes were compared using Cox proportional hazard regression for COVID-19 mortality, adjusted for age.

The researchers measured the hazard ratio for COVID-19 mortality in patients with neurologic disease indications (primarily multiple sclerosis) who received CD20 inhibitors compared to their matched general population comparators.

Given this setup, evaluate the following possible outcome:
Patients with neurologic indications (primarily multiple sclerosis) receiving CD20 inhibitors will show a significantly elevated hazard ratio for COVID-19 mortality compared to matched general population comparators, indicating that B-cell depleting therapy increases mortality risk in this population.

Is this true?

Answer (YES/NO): NO